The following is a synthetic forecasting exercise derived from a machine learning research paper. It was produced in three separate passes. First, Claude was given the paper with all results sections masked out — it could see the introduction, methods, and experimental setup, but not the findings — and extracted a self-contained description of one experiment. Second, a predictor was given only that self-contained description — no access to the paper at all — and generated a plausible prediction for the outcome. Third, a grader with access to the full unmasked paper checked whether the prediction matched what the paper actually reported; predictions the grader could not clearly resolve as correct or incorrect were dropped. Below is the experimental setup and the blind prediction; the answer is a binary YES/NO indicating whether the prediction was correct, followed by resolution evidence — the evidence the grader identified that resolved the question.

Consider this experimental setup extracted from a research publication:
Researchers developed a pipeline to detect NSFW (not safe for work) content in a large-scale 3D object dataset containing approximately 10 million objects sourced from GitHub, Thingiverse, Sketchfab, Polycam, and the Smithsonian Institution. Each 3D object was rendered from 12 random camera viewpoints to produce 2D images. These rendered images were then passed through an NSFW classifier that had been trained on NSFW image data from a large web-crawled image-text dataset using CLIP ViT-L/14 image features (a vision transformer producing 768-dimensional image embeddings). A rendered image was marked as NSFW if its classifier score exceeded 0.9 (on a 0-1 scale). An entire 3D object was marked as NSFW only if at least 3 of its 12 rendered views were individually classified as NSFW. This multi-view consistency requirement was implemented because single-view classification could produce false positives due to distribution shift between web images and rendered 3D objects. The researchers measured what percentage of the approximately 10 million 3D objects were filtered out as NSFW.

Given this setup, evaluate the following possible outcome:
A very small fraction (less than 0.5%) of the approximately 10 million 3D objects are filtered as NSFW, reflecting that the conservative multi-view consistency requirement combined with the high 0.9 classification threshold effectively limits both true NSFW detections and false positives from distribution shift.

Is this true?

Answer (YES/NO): YES